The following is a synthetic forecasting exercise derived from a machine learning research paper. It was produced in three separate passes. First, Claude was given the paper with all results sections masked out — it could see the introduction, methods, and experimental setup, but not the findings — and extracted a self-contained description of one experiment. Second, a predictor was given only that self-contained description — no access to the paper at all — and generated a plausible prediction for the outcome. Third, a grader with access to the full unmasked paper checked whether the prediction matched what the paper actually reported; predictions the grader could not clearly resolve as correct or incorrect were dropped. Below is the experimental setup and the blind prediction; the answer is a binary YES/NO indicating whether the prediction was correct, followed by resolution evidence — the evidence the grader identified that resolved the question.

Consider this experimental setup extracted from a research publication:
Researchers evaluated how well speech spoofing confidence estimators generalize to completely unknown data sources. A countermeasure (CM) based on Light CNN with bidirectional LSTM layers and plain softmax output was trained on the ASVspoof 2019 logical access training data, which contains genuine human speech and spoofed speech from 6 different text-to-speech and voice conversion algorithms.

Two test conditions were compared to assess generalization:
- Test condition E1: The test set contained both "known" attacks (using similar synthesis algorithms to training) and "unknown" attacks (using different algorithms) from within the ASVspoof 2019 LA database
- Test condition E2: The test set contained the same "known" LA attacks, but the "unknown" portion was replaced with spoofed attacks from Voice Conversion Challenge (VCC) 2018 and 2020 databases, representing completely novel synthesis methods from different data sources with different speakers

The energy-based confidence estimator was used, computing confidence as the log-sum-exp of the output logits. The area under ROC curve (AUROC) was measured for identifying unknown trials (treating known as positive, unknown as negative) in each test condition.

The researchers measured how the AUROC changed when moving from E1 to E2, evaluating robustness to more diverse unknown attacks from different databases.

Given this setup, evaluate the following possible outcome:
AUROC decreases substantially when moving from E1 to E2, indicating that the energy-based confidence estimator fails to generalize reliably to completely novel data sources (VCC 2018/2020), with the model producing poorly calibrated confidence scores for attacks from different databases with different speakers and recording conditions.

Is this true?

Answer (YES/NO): NO